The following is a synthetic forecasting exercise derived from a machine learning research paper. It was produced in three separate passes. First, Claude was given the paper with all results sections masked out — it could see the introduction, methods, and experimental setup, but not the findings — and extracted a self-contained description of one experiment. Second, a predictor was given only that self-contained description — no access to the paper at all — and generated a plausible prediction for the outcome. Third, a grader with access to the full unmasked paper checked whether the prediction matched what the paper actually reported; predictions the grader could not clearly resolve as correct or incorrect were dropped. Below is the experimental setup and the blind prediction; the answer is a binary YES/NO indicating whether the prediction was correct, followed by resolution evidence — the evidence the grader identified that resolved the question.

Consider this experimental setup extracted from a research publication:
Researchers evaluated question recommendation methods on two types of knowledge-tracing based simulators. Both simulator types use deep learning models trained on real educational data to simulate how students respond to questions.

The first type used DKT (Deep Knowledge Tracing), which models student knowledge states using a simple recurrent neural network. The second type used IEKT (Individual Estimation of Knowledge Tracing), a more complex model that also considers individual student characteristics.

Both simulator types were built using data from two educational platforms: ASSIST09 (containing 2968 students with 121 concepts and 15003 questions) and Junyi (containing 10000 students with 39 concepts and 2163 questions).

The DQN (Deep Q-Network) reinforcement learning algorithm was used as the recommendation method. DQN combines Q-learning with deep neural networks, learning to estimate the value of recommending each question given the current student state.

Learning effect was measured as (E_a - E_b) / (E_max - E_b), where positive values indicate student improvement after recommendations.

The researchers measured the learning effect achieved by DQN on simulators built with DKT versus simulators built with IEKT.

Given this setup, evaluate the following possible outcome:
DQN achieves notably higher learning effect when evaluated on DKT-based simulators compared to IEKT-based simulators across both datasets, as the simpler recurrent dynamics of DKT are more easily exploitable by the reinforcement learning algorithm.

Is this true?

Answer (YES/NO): NO